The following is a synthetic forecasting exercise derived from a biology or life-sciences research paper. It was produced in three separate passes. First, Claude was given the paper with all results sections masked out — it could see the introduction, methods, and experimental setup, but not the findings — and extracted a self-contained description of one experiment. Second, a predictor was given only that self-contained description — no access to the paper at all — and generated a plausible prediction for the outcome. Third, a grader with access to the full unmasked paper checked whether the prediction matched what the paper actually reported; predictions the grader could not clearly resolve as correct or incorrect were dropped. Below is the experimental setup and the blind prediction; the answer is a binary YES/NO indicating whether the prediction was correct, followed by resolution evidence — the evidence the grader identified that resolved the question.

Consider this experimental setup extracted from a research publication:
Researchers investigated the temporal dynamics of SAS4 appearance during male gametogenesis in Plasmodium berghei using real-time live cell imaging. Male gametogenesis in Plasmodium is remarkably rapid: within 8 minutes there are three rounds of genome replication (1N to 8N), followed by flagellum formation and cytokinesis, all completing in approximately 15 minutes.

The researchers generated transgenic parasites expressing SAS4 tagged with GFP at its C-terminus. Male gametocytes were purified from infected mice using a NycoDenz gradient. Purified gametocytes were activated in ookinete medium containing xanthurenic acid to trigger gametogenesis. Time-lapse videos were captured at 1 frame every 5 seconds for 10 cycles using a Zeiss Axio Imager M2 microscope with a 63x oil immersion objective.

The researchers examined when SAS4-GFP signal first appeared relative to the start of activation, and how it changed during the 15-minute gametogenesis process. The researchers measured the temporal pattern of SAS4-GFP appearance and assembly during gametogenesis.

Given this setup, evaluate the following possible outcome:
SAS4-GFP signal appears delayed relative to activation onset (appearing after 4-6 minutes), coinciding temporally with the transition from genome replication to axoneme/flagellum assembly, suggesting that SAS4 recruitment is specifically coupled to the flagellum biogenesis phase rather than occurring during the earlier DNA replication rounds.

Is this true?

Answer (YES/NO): NO